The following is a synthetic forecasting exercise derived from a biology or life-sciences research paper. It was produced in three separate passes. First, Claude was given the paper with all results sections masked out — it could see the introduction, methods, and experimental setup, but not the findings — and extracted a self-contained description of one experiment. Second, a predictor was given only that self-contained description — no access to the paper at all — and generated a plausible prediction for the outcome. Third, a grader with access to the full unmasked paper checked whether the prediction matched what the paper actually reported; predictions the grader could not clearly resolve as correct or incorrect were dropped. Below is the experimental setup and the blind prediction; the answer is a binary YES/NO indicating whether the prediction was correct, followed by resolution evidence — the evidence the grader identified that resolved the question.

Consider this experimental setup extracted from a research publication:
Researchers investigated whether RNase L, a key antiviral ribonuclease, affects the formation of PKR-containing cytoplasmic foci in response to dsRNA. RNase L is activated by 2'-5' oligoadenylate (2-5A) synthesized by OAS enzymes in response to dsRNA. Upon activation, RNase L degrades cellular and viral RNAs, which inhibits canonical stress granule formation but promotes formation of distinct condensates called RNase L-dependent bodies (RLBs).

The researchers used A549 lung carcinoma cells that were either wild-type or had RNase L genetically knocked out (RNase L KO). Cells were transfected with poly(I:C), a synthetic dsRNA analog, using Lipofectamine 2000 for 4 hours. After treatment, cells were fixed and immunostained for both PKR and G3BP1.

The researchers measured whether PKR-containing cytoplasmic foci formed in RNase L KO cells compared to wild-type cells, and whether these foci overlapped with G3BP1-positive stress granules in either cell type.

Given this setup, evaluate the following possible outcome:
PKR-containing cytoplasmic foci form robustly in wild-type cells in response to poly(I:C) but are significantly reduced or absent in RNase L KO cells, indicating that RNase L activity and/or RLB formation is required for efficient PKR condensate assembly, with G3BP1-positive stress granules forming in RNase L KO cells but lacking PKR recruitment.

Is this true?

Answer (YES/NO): NO